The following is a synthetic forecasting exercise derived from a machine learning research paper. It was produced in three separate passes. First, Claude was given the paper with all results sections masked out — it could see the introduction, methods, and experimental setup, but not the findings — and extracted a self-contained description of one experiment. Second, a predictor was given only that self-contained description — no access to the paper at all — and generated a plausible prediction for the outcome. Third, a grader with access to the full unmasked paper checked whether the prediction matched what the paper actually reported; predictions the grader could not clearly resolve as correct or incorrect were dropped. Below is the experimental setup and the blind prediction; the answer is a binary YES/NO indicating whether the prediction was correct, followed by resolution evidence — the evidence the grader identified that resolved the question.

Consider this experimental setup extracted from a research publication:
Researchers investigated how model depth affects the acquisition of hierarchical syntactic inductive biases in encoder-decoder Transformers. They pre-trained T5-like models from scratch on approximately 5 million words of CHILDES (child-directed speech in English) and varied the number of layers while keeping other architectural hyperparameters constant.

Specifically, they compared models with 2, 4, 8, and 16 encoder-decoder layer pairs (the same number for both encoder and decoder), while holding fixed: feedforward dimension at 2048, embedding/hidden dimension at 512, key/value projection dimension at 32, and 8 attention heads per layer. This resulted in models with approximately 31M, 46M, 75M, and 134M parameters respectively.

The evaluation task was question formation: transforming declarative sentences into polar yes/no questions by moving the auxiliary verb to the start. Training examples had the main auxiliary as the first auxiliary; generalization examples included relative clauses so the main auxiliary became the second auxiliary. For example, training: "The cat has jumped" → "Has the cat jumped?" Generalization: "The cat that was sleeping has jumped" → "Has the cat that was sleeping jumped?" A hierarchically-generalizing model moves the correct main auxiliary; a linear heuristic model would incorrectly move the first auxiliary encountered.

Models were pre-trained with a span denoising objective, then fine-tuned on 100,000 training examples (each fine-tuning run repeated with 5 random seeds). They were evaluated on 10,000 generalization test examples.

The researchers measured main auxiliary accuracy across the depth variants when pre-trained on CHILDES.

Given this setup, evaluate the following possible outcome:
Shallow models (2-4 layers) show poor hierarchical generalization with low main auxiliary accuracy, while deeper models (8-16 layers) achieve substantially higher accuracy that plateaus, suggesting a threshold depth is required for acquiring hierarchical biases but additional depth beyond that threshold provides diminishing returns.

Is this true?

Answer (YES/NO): YES